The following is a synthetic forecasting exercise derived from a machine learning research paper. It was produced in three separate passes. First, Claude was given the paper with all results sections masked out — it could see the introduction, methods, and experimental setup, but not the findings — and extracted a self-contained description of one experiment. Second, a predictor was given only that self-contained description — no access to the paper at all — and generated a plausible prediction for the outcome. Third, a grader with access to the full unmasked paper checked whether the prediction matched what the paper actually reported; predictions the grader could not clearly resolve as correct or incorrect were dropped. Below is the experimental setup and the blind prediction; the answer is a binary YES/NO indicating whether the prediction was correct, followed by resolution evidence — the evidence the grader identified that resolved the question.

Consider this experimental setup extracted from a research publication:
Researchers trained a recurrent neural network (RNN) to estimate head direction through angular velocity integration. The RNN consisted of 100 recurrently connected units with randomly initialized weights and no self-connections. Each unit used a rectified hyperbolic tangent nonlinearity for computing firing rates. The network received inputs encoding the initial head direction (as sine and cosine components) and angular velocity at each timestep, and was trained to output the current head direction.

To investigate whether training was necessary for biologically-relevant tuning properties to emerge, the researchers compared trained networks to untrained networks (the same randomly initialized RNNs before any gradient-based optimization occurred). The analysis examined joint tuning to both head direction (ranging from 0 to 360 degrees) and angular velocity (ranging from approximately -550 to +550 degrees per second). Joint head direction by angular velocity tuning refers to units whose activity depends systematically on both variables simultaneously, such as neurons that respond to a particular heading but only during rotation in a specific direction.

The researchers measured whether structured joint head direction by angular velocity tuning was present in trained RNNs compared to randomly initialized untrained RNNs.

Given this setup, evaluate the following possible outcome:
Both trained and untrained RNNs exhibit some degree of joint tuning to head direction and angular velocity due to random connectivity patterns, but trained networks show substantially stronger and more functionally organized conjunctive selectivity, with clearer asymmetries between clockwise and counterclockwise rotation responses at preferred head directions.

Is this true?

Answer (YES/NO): NO